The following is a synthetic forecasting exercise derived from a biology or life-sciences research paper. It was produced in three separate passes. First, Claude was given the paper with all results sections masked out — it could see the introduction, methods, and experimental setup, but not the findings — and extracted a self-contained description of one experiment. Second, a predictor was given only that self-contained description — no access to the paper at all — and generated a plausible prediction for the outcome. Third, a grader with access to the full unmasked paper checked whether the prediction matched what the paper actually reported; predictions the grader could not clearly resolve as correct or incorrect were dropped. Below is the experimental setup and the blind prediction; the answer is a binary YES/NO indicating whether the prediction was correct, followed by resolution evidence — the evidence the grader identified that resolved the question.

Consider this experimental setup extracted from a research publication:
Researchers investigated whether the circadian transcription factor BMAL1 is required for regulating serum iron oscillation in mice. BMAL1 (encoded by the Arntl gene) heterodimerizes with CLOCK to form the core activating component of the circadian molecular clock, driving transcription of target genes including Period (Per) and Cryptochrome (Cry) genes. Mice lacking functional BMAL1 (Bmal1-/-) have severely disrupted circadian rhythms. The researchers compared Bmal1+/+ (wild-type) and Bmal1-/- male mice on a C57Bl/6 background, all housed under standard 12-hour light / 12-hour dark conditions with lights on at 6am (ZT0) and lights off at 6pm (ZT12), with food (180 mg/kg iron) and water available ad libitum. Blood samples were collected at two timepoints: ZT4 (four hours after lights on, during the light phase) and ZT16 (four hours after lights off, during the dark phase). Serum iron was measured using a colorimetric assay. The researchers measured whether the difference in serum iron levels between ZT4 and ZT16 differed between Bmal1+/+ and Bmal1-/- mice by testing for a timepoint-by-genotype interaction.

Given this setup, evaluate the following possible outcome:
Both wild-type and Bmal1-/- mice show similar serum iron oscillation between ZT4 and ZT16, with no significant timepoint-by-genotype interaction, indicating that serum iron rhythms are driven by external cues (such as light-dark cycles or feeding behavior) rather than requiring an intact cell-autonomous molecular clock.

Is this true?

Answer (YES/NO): NO